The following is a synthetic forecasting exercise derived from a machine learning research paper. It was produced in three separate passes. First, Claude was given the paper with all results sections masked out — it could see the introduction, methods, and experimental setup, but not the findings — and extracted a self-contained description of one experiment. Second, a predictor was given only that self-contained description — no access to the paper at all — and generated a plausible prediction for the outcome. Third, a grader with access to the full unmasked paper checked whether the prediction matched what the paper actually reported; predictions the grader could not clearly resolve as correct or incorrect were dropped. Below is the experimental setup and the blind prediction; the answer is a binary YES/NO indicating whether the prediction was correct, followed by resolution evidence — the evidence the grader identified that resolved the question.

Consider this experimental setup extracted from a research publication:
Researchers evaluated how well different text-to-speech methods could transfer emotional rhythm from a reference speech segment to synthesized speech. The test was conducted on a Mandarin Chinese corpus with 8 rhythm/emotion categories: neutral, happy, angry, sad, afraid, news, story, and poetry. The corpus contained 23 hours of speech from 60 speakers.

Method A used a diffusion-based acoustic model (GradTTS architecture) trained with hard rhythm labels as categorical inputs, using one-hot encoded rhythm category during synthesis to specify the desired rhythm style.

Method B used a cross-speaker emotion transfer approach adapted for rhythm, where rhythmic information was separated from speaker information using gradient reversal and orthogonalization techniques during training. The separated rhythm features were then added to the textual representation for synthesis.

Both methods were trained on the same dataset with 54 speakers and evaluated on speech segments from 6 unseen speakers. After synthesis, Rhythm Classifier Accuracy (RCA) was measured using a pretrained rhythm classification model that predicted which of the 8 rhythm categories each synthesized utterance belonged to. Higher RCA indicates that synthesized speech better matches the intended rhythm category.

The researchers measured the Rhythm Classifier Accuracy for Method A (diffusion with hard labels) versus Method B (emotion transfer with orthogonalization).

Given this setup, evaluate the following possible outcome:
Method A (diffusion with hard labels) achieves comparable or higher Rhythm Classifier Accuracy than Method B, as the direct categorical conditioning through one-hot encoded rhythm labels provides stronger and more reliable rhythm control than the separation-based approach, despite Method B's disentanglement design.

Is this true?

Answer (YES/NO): NO